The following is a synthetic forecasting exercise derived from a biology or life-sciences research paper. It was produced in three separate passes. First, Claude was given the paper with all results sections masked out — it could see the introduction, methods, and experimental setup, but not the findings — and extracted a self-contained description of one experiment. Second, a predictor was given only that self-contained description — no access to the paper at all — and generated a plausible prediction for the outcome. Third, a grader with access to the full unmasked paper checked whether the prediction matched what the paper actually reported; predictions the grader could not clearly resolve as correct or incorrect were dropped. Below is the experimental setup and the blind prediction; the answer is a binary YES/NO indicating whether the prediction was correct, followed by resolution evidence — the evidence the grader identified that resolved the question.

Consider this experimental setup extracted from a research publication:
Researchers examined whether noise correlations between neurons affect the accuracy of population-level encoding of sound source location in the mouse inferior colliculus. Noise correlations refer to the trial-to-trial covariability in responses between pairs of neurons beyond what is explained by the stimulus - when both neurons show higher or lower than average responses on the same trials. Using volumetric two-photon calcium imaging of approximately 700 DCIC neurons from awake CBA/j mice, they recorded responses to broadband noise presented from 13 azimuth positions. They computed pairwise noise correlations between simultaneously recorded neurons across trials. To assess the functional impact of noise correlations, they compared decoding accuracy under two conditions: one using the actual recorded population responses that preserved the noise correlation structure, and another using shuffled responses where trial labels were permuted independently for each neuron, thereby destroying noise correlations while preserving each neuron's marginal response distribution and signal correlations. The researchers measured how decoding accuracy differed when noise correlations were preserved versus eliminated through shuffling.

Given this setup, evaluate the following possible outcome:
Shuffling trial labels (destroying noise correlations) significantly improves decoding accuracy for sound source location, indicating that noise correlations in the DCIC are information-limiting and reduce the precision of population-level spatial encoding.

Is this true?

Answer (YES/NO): NO